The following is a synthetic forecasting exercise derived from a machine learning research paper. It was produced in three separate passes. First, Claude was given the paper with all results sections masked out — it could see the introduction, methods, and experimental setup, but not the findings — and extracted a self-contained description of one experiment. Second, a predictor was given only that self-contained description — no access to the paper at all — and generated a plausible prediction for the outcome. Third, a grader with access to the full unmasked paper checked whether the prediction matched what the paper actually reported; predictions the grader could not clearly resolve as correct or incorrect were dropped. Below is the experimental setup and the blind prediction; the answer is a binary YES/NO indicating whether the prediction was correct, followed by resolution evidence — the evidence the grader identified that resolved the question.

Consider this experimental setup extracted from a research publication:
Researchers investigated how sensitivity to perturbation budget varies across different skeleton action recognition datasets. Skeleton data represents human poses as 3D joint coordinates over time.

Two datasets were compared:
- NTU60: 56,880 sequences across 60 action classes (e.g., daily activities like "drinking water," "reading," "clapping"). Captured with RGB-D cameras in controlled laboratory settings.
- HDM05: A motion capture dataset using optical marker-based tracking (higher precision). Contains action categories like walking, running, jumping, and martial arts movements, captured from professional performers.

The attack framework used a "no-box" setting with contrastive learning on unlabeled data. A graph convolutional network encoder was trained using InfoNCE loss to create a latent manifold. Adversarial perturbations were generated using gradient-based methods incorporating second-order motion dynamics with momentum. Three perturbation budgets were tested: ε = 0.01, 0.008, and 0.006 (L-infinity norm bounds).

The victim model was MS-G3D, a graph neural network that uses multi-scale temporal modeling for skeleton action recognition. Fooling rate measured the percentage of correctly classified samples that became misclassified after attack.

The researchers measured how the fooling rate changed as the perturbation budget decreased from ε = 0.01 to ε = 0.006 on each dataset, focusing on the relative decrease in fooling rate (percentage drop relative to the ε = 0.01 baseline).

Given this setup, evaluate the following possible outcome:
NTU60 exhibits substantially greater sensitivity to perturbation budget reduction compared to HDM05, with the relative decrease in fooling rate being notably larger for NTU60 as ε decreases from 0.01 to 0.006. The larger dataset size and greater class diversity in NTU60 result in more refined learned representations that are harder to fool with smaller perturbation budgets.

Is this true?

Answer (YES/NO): NO